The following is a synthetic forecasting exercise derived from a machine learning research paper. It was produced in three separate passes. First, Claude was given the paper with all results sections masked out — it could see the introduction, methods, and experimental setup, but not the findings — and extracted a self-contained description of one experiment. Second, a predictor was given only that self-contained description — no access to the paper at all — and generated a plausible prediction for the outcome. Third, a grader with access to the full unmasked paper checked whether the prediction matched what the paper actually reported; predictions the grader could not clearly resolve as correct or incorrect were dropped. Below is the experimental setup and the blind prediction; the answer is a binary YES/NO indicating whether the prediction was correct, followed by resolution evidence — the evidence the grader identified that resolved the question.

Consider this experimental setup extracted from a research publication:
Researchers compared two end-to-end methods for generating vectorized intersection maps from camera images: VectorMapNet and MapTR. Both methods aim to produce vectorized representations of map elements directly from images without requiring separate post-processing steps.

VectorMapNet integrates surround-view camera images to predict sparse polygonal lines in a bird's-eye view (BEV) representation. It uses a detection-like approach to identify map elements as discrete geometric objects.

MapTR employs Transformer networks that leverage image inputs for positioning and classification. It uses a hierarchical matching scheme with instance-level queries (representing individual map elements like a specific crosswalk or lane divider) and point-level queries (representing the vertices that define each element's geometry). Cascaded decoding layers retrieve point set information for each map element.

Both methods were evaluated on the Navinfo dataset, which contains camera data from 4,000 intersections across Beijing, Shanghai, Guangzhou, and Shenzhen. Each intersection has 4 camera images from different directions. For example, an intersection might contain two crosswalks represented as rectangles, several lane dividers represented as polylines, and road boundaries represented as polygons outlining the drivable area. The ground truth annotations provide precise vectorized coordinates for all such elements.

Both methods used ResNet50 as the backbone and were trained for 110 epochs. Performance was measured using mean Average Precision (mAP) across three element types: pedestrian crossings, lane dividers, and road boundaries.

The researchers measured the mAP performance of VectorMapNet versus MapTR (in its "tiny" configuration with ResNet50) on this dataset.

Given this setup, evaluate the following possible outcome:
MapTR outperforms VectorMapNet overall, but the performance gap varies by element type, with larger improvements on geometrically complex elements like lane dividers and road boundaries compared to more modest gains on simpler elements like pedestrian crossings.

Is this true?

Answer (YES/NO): NO